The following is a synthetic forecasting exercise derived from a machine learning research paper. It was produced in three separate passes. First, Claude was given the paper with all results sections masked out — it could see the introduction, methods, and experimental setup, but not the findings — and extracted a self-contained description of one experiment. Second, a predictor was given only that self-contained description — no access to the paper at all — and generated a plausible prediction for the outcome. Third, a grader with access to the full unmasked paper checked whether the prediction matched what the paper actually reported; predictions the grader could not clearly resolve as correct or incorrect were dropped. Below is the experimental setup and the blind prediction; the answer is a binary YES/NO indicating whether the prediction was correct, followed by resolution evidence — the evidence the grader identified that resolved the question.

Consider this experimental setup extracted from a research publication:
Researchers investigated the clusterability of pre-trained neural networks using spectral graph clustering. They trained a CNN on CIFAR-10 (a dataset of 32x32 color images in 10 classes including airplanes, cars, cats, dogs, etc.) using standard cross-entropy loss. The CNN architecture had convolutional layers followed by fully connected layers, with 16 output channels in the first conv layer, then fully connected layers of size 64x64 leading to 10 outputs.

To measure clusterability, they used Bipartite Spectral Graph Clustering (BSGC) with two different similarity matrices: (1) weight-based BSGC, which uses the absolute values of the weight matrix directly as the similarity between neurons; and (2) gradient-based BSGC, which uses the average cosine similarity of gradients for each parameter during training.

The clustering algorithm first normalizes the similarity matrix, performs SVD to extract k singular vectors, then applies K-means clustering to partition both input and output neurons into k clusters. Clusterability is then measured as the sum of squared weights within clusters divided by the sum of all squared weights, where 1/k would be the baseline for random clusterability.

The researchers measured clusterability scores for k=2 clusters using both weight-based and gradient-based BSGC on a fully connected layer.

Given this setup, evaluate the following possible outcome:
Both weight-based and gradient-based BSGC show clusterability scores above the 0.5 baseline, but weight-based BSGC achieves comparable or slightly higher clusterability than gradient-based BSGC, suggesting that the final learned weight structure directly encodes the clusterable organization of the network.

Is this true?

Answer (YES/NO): NO